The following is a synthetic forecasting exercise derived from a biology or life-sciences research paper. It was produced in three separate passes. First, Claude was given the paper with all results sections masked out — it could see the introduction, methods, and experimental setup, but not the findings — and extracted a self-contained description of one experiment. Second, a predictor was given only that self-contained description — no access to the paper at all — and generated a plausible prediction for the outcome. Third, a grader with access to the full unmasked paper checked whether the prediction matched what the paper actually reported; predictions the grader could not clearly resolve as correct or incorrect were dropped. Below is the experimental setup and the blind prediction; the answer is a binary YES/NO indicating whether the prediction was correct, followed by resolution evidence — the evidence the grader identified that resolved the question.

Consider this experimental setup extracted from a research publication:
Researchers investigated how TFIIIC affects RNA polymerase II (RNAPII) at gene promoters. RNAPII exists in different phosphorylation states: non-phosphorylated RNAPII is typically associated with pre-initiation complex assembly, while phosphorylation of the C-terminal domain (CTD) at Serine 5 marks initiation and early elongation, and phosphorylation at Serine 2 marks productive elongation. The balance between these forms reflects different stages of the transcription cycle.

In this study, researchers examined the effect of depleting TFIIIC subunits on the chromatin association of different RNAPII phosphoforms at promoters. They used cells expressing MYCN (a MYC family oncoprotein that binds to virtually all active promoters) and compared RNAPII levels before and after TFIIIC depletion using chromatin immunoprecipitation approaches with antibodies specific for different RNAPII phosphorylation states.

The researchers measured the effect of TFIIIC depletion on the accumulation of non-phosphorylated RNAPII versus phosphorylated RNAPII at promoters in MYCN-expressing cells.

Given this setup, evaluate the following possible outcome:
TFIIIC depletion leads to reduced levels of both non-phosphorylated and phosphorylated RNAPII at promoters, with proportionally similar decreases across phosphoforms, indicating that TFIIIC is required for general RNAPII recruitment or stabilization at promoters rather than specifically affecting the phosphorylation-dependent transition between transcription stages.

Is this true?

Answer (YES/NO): NO